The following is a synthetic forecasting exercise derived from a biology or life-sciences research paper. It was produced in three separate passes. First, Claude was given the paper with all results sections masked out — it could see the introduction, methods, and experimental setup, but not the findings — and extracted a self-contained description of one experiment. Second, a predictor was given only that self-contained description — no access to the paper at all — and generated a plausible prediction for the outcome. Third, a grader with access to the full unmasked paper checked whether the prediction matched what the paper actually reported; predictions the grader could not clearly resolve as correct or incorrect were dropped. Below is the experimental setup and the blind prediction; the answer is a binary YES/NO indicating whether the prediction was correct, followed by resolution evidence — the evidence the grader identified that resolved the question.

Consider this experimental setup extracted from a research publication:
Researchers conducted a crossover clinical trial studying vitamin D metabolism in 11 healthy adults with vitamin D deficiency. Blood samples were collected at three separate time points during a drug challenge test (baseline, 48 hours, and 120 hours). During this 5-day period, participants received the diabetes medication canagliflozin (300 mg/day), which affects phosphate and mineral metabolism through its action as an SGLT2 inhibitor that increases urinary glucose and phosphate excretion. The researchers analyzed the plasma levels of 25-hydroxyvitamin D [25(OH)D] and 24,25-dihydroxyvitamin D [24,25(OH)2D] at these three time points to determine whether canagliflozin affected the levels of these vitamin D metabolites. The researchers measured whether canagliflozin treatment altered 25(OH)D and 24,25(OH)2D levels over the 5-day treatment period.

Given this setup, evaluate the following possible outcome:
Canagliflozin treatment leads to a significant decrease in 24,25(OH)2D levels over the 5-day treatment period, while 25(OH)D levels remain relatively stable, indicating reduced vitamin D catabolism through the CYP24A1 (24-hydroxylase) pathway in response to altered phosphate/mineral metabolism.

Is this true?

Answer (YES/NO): NO